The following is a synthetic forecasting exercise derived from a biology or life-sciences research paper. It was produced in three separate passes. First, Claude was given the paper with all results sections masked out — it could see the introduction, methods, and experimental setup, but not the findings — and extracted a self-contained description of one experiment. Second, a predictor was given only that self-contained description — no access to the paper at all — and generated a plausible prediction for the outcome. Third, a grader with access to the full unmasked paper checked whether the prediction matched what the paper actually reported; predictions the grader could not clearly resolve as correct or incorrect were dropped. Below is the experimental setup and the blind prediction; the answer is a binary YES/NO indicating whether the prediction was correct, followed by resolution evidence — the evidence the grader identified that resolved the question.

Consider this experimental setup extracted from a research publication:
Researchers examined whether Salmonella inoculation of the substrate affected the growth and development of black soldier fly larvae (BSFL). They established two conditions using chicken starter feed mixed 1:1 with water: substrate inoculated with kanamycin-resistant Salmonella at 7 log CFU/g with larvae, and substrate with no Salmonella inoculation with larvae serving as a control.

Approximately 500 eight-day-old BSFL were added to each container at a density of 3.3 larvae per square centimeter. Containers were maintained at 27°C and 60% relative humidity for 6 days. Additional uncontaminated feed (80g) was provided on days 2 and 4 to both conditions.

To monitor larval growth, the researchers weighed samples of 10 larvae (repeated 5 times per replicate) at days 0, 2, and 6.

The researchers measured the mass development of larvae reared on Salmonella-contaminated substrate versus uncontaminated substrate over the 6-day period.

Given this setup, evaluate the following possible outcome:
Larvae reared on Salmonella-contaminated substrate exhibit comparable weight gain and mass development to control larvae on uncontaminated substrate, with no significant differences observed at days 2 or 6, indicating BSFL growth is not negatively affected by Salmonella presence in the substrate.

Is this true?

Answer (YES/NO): YES